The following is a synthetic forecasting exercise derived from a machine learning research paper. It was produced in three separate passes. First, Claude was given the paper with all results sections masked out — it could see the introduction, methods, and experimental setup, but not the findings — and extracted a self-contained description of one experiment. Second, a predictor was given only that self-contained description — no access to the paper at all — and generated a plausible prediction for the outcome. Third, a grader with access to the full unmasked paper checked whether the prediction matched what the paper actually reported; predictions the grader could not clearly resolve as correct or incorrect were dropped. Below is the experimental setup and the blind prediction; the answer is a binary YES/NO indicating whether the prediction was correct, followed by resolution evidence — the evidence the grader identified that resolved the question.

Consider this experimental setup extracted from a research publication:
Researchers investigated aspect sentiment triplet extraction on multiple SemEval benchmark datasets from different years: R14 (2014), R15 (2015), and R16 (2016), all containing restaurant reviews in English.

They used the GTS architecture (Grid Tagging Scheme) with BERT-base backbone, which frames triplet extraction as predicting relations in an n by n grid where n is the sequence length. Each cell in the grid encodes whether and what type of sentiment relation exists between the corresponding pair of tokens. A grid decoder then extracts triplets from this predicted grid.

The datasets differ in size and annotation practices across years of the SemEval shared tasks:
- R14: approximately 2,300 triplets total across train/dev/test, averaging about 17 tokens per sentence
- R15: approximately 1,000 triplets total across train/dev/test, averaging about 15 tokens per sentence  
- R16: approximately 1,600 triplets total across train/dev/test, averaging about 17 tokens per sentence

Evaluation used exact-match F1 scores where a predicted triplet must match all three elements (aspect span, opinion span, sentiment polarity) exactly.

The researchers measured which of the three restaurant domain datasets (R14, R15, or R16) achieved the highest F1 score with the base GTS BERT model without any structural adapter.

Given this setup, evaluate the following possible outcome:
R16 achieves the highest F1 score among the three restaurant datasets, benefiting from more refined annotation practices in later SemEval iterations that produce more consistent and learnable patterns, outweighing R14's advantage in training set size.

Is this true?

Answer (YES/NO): NO